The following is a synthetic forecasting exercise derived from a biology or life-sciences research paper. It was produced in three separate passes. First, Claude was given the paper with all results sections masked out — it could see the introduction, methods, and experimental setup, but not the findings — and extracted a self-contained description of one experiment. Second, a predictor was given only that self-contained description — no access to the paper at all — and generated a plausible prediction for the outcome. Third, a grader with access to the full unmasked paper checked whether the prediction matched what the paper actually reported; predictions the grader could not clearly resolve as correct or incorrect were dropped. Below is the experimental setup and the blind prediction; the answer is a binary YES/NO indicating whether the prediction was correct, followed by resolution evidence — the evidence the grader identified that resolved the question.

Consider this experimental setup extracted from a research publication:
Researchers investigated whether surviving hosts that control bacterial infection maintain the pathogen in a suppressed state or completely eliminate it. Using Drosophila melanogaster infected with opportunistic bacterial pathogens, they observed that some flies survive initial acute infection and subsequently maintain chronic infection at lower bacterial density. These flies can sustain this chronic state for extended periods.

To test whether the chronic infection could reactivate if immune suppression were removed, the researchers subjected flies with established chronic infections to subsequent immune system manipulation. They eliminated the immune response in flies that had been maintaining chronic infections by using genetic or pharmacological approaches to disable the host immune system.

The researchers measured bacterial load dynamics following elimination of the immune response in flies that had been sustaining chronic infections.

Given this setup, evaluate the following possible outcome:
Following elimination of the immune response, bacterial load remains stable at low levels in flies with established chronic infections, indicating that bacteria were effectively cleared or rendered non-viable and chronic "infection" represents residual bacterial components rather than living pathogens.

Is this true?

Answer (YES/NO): NO